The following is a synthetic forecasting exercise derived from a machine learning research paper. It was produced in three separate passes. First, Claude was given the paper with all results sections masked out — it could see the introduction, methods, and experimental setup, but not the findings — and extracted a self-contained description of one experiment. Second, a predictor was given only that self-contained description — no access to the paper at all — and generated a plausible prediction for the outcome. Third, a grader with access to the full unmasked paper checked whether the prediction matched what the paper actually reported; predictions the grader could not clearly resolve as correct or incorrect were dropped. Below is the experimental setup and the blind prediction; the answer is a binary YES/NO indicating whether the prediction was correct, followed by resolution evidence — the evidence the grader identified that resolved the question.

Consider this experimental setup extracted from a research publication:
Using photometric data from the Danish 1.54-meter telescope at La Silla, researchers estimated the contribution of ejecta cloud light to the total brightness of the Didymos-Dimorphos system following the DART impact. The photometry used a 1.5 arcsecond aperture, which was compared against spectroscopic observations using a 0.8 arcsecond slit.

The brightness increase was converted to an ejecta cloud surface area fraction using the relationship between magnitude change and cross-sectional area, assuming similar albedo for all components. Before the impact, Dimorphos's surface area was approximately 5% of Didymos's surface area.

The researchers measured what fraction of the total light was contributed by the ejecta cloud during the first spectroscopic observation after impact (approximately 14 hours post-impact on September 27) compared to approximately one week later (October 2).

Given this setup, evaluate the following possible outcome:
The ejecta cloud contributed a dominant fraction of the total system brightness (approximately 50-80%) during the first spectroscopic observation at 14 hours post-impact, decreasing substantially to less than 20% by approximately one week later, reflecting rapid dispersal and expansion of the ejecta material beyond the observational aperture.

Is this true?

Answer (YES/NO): NO